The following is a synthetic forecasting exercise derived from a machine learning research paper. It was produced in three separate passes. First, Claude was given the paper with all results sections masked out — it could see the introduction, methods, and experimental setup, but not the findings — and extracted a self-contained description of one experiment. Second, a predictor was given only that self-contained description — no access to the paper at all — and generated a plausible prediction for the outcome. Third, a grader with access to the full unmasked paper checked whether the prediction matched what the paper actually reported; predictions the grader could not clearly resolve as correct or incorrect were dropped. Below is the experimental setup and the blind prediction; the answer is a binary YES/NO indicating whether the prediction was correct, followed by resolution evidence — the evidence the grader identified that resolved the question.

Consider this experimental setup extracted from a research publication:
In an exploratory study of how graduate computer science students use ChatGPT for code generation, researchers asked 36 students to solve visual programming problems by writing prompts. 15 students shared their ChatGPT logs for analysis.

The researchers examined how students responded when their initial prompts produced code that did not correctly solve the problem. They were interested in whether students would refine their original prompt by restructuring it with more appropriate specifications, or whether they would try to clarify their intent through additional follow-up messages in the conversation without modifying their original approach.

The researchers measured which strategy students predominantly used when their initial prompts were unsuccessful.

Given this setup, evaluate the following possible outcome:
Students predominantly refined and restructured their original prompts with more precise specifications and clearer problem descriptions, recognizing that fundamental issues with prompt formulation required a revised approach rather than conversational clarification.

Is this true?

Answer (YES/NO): NO